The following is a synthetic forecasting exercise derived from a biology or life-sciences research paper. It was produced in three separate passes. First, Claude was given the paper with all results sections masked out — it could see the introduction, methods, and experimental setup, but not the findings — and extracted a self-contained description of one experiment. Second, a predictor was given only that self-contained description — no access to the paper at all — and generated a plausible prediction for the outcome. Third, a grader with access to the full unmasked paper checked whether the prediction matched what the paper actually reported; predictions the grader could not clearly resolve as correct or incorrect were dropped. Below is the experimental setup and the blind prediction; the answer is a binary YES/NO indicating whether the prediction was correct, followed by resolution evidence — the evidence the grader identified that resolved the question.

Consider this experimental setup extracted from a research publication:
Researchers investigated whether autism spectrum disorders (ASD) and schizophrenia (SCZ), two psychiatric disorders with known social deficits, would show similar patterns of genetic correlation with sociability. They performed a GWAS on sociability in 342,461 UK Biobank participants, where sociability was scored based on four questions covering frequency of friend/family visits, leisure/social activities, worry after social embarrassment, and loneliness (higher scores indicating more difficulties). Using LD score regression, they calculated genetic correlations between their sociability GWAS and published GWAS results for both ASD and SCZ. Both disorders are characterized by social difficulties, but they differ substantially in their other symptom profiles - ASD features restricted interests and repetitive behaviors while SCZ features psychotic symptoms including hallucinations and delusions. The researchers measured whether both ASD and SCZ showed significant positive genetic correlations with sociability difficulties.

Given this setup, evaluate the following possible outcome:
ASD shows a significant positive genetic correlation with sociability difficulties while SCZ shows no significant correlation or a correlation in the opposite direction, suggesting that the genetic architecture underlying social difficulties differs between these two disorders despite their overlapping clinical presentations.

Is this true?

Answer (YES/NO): NO